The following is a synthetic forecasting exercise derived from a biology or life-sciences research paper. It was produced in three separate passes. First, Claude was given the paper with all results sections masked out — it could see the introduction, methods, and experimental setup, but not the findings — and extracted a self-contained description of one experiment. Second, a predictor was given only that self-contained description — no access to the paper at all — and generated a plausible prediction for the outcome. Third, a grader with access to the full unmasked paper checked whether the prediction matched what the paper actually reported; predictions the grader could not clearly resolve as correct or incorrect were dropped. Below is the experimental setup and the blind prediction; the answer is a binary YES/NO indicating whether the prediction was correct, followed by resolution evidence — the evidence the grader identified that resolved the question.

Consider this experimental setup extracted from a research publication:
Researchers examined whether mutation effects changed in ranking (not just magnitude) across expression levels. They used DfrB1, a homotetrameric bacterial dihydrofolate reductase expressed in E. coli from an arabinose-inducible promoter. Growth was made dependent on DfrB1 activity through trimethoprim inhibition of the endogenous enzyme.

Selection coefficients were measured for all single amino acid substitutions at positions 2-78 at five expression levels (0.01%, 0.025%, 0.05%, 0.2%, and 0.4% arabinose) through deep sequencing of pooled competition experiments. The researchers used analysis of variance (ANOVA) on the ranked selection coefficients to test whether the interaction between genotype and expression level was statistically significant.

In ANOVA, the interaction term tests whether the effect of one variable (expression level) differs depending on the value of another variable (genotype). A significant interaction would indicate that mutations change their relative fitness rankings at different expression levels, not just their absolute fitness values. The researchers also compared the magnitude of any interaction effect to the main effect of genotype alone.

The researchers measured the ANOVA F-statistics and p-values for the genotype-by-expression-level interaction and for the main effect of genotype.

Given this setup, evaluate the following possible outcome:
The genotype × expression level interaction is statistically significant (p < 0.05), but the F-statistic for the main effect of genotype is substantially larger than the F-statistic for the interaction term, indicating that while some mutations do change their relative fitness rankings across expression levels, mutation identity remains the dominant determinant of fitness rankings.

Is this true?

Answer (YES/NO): YES